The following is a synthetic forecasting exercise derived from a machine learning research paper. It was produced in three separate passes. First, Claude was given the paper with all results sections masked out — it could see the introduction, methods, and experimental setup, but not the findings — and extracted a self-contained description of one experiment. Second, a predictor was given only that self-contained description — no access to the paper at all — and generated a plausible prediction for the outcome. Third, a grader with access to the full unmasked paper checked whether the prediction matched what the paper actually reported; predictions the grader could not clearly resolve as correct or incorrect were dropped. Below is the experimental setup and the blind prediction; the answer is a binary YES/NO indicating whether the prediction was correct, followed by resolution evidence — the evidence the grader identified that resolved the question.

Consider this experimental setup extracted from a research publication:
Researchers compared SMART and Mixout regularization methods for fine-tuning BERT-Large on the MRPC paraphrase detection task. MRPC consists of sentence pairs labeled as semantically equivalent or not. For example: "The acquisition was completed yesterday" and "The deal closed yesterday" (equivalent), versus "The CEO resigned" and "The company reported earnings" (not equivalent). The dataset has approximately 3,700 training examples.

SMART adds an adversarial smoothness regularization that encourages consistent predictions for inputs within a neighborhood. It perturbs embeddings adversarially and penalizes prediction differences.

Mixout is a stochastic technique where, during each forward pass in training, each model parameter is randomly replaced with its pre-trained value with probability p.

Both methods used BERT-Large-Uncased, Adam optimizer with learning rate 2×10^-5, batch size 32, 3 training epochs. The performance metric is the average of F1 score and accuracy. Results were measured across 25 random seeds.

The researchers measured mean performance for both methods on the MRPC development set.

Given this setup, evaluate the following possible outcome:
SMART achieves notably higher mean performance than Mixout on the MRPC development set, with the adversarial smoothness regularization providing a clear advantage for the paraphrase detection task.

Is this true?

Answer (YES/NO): NO